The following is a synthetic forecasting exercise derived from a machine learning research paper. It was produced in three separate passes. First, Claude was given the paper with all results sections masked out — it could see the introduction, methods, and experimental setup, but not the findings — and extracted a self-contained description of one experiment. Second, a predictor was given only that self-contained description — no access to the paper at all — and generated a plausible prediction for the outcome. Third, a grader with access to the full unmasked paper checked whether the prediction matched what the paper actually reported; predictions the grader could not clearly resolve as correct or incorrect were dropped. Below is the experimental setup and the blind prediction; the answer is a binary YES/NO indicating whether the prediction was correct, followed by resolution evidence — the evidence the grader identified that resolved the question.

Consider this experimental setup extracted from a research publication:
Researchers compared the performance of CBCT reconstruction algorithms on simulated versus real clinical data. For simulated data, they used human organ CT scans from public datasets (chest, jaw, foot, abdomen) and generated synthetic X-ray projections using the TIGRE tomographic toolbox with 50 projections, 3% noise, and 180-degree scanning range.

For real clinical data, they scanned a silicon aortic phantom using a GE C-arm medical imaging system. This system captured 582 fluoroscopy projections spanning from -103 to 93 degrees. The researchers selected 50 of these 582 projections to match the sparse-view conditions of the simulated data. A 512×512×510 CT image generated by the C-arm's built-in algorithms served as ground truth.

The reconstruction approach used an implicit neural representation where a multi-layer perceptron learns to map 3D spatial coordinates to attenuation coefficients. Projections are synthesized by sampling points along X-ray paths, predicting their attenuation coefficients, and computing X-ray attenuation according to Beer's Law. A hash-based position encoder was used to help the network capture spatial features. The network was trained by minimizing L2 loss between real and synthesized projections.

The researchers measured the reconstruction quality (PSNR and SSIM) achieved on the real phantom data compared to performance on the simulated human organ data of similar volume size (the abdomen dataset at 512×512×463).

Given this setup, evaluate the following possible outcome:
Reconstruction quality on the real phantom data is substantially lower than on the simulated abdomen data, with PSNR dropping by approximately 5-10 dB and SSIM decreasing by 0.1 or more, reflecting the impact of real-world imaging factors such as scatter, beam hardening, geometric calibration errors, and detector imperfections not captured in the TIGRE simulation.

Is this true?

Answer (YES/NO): NO